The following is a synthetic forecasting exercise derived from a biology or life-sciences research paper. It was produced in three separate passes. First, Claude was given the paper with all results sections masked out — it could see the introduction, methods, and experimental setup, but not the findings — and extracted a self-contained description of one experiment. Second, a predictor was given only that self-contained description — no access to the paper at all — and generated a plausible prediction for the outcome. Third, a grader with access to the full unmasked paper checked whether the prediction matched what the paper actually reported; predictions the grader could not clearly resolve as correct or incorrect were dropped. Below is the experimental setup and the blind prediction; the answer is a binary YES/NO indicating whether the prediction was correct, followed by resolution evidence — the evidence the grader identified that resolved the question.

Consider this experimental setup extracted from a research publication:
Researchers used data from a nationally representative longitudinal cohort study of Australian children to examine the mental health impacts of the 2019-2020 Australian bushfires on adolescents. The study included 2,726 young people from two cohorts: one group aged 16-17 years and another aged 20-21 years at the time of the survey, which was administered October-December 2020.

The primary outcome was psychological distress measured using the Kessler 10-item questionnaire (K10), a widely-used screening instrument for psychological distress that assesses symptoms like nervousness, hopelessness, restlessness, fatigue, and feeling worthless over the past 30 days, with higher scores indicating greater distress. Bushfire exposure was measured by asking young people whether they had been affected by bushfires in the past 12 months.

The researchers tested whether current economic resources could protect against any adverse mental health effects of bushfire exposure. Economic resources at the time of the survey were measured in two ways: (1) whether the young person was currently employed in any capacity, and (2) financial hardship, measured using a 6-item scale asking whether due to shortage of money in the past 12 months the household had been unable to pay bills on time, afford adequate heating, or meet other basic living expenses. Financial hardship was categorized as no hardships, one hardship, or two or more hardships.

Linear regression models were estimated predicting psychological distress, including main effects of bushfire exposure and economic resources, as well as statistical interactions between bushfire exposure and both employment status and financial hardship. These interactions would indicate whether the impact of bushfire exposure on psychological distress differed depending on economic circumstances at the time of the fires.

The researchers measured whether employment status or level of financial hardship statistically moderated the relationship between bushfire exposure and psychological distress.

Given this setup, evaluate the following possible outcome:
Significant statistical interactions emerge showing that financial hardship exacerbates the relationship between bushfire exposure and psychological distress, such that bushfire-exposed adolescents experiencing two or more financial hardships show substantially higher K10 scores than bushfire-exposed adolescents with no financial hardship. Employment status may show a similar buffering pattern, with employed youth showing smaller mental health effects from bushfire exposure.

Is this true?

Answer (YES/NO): NO